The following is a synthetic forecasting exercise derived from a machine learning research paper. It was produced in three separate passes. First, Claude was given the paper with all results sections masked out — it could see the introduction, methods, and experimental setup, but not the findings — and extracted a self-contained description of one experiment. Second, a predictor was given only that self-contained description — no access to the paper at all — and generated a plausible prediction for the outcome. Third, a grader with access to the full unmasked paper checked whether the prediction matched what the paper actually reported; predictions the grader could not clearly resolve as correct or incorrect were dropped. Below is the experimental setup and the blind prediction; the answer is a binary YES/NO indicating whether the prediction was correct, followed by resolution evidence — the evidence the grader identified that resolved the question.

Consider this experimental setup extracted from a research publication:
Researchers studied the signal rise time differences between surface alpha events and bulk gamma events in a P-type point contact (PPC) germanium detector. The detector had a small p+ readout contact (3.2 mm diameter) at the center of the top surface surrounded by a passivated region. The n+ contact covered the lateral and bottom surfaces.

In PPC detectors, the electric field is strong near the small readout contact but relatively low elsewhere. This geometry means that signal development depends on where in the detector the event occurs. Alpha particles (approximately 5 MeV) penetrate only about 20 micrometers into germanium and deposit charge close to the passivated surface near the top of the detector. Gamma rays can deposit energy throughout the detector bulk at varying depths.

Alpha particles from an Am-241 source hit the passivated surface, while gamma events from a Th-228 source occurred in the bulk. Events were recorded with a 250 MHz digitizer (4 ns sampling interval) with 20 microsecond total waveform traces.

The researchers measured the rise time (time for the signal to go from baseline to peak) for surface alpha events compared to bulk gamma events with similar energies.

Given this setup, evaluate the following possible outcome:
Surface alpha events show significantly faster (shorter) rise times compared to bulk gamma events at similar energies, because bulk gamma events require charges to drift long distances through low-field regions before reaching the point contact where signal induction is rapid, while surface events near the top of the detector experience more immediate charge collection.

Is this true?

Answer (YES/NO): YES